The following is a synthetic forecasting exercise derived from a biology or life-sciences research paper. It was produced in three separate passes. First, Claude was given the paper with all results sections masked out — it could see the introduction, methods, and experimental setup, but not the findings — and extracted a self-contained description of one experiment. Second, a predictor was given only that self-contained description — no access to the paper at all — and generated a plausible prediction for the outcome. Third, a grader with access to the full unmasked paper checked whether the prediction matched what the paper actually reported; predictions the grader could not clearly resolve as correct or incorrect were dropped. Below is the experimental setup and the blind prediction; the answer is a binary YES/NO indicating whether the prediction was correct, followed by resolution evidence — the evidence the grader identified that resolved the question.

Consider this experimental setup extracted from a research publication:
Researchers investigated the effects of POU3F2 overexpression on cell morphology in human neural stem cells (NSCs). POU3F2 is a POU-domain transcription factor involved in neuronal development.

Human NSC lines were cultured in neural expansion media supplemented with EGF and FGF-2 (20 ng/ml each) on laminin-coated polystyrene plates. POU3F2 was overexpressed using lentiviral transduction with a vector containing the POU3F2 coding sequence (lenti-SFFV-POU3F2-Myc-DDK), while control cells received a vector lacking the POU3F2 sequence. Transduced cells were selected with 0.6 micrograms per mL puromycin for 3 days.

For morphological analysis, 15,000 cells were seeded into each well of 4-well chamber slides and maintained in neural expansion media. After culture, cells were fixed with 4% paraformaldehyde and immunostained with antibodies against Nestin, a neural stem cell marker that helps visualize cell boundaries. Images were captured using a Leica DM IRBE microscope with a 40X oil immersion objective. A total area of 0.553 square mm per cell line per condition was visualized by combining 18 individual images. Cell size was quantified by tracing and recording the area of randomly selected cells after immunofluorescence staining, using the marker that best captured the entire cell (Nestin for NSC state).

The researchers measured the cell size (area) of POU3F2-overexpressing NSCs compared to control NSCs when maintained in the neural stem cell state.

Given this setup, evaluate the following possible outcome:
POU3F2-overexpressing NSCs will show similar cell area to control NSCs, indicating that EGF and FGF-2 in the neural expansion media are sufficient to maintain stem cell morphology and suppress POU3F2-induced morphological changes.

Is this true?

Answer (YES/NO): NO